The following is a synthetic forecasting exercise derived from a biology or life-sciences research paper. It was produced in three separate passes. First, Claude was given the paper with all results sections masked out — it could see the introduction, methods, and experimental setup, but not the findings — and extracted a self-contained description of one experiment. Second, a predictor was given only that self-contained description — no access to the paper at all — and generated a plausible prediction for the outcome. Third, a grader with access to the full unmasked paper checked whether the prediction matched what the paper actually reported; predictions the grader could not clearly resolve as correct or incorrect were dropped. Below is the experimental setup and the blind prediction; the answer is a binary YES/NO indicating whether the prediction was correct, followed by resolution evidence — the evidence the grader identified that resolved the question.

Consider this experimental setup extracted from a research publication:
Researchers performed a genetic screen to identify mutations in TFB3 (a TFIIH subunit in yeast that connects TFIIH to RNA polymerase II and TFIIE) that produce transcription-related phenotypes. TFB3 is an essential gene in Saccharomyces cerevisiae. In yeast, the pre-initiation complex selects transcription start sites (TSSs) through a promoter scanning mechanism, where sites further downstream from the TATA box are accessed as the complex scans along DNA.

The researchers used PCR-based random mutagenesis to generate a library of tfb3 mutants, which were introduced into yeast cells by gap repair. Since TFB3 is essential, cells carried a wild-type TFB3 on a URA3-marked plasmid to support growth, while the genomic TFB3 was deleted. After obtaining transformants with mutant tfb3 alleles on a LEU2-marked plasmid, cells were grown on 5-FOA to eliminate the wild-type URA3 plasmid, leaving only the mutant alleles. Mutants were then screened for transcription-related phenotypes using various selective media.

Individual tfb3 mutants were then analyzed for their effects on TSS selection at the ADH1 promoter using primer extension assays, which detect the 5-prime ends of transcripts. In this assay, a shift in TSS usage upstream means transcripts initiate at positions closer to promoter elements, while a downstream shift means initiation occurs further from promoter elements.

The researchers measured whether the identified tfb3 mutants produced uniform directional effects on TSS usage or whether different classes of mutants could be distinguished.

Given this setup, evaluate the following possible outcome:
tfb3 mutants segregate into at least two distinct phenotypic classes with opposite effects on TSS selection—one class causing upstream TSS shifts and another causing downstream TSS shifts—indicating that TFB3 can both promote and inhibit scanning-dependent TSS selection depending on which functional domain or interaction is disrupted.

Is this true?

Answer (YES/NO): YES